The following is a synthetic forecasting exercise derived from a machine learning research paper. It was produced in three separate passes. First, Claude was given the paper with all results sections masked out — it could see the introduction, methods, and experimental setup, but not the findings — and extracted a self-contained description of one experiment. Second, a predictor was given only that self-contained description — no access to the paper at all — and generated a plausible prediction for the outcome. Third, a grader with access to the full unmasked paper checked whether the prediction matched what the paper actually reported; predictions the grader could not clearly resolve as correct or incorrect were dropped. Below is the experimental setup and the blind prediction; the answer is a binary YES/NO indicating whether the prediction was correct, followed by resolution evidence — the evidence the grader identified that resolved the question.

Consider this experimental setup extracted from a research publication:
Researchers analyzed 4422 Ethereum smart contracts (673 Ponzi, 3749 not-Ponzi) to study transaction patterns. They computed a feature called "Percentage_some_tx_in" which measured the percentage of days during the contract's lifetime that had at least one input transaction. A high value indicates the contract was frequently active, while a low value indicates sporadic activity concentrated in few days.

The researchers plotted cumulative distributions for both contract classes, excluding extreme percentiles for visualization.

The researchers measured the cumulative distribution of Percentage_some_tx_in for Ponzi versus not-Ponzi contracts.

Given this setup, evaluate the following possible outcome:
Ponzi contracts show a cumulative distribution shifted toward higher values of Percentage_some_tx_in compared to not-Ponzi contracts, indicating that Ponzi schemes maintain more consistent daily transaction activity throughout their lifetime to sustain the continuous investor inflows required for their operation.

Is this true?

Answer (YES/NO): NO